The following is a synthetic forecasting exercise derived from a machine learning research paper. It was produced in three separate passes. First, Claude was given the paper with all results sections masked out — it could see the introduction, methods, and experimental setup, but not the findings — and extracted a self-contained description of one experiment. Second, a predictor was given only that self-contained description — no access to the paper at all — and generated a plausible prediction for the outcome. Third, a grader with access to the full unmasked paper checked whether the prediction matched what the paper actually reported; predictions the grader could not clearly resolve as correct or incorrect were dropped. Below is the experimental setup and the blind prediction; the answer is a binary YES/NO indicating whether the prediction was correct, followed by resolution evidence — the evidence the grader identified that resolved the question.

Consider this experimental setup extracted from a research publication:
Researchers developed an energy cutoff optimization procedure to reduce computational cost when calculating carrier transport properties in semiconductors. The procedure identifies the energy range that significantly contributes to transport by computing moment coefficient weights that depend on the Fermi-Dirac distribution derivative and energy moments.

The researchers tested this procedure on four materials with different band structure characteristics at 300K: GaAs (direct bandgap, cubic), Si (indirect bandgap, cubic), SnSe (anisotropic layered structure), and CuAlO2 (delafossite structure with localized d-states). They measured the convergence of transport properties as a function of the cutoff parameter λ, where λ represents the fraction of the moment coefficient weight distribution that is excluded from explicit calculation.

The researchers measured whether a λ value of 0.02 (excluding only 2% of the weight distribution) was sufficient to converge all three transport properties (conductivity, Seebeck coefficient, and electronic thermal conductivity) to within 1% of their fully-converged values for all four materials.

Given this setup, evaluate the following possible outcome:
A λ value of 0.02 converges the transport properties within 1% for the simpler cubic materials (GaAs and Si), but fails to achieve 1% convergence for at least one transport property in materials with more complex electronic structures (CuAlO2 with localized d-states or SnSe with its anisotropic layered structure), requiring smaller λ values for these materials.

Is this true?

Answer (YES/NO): NO